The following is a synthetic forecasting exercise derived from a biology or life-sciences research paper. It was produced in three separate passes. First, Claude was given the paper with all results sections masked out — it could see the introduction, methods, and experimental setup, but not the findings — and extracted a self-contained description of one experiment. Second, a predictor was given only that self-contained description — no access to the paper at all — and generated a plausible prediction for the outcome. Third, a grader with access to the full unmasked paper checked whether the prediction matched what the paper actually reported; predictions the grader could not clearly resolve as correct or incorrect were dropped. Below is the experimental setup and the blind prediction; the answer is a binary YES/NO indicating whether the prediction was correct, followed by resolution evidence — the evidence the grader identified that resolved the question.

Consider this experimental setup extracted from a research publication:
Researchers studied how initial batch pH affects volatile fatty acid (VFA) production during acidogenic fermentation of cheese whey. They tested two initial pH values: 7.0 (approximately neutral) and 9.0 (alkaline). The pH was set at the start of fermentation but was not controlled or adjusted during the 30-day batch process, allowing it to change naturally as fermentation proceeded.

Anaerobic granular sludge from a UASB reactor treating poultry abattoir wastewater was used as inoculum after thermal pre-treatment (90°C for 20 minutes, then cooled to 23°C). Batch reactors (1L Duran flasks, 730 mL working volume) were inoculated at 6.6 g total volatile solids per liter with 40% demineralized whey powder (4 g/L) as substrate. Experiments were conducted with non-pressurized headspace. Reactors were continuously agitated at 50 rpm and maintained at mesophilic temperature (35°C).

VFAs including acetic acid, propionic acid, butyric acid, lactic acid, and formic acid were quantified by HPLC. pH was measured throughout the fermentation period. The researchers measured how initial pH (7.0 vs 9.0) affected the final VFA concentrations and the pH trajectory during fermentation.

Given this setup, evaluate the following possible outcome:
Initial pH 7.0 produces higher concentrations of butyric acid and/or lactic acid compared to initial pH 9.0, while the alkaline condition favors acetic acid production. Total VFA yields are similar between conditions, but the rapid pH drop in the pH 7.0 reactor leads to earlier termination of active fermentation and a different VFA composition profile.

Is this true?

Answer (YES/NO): NO